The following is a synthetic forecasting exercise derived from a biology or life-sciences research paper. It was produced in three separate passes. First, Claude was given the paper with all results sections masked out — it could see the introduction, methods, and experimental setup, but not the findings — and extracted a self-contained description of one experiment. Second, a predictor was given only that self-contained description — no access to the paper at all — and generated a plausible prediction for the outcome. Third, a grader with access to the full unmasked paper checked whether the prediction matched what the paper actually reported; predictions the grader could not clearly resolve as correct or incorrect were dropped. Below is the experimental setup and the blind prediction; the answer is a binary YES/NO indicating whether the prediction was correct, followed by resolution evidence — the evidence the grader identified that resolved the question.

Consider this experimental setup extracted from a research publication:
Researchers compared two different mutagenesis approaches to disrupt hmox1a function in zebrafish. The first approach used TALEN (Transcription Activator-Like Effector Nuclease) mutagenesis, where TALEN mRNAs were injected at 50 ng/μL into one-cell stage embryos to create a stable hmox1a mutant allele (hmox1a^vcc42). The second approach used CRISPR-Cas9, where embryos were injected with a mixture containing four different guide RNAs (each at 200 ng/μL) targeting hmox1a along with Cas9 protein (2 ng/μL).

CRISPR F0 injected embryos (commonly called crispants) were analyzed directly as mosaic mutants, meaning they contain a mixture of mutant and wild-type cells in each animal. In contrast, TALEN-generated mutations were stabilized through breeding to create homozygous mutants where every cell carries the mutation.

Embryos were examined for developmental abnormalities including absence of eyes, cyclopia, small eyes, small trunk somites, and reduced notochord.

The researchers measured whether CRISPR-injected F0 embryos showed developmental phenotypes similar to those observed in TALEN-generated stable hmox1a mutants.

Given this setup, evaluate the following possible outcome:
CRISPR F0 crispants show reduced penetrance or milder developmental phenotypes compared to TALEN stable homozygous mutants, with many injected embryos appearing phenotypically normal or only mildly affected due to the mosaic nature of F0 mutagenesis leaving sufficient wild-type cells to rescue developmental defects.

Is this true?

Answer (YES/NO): NO